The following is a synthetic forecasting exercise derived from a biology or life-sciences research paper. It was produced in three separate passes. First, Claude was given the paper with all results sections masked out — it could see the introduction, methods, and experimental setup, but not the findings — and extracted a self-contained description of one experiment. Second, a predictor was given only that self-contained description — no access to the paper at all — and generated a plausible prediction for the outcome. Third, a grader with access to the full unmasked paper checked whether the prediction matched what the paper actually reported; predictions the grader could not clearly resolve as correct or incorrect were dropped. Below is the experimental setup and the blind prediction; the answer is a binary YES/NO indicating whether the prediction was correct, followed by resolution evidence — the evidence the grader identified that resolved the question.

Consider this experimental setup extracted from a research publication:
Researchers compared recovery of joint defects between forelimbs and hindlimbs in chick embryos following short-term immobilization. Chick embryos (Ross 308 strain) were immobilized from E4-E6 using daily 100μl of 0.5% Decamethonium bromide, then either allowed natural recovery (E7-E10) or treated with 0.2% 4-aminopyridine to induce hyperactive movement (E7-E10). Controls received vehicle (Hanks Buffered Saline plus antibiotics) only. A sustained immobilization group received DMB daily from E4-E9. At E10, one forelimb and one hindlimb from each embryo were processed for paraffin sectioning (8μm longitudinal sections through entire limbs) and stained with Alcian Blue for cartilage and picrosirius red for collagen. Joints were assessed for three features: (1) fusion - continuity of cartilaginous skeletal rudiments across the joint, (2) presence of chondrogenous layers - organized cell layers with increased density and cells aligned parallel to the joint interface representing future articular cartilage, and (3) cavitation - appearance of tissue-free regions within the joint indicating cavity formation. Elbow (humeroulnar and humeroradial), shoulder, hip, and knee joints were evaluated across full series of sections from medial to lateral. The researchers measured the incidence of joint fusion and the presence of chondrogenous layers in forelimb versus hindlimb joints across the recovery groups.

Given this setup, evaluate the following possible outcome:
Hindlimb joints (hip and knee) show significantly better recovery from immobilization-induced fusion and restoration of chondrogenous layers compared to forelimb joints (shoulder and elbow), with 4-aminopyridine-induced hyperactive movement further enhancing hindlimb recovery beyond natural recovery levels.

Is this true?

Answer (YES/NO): NO